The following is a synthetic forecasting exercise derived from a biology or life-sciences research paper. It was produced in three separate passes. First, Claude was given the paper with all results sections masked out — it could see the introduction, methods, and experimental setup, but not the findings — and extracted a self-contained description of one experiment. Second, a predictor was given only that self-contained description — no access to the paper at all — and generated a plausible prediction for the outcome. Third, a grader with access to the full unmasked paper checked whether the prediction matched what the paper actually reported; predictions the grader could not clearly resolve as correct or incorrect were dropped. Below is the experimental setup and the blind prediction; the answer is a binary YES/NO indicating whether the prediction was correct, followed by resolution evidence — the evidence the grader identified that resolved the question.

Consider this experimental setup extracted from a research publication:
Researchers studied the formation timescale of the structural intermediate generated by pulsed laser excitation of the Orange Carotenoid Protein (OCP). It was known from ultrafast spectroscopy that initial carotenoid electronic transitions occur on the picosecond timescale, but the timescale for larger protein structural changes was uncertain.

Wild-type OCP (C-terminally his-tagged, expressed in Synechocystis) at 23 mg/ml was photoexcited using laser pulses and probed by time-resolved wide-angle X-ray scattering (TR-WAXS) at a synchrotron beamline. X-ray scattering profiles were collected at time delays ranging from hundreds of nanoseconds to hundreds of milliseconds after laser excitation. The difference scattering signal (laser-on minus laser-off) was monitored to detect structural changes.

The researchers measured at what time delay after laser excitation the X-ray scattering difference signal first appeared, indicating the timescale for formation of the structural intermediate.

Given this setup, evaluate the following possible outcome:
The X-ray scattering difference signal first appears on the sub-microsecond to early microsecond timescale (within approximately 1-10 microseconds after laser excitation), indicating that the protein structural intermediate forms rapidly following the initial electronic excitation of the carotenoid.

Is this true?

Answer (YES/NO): NO